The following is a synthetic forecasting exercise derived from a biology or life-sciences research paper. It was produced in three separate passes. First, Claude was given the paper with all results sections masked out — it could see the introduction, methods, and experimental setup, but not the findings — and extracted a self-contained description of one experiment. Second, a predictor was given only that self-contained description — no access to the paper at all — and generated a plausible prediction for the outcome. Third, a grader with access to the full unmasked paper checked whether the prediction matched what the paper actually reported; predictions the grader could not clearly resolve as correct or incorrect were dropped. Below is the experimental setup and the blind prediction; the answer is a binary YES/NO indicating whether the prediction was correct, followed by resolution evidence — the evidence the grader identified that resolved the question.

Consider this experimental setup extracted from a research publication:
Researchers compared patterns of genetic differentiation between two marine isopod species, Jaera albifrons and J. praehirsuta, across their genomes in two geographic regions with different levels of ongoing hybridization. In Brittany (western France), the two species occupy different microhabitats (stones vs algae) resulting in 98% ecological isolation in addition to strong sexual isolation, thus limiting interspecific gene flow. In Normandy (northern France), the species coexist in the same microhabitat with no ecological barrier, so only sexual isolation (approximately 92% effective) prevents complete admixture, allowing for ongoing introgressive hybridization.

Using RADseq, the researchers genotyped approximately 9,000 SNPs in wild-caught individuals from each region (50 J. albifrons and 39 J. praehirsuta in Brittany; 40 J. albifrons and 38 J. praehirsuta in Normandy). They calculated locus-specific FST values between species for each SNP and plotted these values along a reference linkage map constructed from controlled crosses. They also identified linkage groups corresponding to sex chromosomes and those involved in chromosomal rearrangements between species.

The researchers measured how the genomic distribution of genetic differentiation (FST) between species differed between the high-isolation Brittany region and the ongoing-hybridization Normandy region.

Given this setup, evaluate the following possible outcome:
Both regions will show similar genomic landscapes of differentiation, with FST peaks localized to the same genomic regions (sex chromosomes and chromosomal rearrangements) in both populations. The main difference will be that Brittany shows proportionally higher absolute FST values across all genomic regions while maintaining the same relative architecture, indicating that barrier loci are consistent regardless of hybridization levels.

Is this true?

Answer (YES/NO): NO